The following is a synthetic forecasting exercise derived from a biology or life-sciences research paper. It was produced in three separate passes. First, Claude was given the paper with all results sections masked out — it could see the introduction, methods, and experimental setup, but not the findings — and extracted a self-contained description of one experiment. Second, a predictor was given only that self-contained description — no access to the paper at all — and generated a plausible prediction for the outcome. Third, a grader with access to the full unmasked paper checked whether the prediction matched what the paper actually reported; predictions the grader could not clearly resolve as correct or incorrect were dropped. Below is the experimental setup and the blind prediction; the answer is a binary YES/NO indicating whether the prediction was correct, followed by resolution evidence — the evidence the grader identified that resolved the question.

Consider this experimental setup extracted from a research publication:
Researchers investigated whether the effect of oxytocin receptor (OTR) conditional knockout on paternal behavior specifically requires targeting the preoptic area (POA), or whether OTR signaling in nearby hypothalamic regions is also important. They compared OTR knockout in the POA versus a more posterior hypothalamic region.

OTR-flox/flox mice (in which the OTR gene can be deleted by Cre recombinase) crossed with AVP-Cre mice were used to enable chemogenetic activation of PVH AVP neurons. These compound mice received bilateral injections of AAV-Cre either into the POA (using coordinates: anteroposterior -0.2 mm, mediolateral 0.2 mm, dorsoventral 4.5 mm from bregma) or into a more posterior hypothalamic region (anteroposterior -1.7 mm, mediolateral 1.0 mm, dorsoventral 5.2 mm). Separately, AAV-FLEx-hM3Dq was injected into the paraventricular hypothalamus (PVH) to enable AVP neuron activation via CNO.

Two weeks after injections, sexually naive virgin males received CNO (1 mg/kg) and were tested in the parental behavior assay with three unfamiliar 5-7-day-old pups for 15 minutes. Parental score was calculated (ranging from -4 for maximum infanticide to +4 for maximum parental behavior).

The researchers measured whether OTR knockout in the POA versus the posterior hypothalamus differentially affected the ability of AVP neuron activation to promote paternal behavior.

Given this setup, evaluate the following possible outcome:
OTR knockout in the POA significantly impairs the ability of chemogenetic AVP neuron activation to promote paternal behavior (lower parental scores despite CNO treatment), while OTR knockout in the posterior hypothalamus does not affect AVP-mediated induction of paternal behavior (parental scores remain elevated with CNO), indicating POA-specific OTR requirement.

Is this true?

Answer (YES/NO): YES